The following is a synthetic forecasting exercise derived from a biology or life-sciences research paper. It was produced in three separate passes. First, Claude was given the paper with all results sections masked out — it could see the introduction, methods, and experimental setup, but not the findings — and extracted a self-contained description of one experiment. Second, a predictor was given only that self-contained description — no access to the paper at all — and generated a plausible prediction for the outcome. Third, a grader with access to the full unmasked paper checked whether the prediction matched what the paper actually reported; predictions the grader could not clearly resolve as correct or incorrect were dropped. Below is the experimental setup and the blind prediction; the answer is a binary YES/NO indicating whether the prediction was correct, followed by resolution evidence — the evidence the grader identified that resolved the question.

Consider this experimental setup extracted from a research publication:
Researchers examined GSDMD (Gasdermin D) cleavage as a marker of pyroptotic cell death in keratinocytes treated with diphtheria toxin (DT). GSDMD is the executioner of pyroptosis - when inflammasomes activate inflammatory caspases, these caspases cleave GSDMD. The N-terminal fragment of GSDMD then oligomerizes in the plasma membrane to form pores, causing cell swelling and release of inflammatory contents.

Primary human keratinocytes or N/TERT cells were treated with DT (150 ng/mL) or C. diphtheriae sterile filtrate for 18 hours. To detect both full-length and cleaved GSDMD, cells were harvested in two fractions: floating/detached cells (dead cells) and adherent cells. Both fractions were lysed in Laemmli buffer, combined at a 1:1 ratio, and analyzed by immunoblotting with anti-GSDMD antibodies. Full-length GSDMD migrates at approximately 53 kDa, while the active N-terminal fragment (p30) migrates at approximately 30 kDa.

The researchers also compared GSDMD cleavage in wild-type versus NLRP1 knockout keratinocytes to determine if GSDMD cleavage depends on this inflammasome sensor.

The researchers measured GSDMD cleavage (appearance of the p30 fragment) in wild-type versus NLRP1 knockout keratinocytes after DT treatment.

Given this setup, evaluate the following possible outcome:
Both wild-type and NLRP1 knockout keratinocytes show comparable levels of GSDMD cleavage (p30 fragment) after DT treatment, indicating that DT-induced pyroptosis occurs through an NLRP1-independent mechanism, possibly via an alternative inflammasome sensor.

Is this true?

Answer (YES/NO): NO